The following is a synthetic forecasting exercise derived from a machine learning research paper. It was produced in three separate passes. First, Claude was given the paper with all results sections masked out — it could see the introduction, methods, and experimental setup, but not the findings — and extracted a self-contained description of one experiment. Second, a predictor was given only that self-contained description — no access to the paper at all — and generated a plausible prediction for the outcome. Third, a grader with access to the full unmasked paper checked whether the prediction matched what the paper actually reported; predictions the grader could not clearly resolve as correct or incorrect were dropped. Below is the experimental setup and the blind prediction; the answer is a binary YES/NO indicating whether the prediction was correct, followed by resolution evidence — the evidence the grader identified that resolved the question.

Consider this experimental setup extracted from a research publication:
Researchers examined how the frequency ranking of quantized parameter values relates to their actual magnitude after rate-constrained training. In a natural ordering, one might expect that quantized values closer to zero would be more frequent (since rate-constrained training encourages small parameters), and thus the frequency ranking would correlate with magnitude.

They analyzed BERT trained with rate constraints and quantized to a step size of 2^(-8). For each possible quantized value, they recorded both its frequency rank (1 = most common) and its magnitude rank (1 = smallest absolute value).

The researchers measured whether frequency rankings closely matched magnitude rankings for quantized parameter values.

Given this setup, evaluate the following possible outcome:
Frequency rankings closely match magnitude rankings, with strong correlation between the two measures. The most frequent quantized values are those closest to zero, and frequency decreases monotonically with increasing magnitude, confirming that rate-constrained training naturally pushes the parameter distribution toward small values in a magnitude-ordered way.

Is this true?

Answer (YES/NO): NO